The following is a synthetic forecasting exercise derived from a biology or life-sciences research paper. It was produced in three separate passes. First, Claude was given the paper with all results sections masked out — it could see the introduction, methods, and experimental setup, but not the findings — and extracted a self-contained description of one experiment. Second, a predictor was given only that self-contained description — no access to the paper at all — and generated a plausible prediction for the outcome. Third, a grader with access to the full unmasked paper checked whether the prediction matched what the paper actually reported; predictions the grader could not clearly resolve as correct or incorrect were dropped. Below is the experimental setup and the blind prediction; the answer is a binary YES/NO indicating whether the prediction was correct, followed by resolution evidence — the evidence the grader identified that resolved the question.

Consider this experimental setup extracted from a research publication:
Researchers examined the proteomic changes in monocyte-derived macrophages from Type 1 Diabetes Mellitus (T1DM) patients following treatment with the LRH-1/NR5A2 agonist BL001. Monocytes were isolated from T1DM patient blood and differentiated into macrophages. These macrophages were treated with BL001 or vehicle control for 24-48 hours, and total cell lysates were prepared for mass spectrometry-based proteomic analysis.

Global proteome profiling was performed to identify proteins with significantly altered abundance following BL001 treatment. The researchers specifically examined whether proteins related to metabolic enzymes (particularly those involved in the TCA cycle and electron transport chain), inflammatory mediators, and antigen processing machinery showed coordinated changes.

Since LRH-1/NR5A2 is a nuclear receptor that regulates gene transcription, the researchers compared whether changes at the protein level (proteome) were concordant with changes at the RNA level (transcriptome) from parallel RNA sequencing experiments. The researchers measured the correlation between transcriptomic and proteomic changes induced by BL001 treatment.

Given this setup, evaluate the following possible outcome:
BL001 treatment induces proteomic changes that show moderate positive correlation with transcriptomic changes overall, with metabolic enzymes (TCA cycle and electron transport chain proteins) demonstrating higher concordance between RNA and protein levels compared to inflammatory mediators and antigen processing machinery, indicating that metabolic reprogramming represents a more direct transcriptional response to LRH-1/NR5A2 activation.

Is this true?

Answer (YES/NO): NO